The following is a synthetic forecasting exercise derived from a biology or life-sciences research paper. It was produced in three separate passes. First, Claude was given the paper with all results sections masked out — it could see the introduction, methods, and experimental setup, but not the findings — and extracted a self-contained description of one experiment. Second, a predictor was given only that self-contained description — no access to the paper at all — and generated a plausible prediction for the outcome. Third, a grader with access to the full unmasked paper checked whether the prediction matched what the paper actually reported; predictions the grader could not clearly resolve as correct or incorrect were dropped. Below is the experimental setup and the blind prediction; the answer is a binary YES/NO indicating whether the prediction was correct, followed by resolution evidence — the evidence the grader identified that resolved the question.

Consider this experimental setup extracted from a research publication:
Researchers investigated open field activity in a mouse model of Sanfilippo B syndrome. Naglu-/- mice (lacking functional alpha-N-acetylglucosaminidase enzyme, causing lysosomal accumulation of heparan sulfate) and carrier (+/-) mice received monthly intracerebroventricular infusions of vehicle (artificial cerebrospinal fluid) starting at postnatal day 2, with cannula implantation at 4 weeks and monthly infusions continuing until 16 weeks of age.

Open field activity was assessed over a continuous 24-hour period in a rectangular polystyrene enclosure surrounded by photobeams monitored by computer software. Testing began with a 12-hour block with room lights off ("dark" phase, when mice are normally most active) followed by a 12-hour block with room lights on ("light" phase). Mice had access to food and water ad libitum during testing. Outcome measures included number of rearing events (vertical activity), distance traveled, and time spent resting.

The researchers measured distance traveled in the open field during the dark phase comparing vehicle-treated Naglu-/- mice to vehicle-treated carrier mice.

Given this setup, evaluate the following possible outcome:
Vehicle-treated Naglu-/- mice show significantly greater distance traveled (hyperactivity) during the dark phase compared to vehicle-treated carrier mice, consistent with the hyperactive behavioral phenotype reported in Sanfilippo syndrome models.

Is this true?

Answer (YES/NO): NO